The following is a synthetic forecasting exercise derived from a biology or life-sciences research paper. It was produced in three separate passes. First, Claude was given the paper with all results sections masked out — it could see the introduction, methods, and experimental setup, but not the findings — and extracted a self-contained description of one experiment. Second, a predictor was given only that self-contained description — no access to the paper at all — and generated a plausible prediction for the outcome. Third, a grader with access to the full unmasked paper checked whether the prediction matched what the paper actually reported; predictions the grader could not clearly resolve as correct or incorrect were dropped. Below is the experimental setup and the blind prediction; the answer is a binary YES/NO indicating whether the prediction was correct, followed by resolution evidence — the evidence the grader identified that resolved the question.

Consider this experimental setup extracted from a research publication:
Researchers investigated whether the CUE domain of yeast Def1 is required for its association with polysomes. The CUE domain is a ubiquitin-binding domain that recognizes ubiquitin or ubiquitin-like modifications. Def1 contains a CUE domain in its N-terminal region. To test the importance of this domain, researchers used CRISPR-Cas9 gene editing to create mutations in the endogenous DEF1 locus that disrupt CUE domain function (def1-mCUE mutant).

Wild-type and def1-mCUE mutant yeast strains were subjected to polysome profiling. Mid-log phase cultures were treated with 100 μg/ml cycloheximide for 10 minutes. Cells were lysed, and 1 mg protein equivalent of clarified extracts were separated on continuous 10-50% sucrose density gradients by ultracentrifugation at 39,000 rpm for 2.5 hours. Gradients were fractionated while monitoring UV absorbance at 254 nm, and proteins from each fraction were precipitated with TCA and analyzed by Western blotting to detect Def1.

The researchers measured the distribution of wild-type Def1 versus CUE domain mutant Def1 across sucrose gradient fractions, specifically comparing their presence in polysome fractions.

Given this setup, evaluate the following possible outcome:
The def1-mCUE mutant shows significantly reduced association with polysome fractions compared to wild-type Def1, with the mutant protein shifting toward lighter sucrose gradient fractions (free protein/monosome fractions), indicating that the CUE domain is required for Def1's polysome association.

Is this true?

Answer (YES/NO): YES